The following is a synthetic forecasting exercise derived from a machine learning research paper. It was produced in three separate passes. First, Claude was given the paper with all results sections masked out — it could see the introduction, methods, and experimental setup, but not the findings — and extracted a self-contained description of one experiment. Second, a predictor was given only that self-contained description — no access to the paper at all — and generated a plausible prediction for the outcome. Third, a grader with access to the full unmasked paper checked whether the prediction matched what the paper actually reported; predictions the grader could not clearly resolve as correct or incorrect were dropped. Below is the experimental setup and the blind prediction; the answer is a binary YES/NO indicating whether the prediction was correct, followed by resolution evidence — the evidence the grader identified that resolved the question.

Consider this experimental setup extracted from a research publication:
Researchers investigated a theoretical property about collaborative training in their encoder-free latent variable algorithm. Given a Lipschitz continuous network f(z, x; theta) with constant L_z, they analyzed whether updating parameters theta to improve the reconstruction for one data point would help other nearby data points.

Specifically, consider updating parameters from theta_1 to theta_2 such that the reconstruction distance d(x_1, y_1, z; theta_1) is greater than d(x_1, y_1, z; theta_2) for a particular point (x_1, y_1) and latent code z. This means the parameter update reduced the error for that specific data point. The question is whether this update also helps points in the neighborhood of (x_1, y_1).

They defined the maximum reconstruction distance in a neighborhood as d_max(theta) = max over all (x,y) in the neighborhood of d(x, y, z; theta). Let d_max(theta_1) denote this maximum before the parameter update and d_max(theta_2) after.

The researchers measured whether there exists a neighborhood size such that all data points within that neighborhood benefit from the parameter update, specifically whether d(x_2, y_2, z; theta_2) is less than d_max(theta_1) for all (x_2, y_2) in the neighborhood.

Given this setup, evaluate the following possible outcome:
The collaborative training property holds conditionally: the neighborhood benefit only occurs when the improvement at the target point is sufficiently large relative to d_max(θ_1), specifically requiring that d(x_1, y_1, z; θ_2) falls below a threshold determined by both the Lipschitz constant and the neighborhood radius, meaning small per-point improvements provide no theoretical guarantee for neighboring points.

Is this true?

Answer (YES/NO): NO